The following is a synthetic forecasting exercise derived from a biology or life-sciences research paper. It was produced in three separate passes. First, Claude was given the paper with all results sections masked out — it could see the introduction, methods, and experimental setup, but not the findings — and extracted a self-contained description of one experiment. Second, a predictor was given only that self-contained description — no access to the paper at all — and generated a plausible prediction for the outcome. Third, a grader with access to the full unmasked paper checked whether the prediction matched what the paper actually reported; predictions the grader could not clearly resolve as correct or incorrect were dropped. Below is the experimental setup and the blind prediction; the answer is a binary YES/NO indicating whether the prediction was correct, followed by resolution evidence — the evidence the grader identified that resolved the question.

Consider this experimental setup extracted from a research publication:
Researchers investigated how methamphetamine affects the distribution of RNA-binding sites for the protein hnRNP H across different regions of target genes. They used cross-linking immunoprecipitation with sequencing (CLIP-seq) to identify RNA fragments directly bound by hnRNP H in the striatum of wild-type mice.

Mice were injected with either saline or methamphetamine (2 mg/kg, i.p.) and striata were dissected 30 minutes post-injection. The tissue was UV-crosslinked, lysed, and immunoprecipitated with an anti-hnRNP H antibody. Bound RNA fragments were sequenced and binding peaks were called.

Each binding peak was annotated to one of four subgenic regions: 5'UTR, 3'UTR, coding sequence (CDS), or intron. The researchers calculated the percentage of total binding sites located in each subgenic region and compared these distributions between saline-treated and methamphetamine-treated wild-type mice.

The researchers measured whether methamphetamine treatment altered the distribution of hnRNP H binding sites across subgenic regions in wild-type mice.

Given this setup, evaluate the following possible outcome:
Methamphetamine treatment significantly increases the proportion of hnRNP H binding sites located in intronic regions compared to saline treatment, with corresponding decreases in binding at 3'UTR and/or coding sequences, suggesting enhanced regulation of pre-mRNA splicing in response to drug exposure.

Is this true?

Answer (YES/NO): NO